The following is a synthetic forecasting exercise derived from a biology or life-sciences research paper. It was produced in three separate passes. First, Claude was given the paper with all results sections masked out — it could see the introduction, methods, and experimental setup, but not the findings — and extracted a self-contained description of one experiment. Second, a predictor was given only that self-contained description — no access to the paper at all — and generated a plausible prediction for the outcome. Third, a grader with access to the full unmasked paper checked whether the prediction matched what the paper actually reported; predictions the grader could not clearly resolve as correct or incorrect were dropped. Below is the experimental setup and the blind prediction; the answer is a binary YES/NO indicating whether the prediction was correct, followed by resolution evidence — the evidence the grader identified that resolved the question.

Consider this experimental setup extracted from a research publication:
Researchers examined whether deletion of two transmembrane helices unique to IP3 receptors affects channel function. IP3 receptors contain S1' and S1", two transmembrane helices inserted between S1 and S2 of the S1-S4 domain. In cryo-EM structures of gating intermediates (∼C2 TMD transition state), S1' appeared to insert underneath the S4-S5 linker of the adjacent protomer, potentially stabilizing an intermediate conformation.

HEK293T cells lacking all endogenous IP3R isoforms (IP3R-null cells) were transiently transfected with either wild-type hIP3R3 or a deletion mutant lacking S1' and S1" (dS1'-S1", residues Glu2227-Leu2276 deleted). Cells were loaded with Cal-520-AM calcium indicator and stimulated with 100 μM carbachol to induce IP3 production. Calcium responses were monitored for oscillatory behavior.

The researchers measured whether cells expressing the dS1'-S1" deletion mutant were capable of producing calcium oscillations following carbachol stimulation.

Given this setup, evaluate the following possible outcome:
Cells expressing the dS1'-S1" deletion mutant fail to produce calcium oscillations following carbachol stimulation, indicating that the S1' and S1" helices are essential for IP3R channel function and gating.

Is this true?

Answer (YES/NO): NO